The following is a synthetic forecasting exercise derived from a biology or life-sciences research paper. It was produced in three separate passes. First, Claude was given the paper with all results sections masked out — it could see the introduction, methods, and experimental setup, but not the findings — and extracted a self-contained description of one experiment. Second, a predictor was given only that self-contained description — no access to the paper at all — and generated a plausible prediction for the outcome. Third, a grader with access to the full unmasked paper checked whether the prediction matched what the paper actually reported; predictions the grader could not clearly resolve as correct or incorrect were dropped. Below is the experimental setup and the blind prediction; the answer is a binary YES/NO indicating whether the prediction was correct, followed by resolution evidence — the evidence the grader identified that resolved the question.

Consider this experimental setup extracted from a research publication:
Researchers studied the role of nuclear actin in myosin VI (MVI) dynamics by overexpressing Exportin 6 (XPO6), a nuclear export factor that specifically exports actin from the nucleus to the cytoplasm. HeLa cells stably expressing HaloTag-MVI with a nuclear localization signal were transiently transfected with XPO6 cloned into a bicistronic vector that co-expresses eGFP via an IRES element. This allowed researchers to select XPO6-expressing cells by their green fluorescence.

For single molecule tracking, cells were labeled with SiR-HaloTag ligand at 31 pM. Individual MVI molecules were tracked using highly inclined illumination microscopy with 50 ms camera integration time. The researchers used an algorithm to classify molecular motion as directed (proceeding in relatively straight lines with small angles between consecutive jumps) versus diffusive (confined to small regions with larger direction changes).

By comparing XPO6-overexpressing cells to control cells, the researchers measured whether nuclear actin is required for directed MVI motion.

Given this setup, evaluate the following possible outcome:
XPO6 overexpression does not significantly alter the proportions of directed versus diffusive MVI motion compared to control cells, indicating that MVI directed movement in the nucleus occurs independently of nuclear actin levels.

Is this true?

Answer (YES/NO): NO